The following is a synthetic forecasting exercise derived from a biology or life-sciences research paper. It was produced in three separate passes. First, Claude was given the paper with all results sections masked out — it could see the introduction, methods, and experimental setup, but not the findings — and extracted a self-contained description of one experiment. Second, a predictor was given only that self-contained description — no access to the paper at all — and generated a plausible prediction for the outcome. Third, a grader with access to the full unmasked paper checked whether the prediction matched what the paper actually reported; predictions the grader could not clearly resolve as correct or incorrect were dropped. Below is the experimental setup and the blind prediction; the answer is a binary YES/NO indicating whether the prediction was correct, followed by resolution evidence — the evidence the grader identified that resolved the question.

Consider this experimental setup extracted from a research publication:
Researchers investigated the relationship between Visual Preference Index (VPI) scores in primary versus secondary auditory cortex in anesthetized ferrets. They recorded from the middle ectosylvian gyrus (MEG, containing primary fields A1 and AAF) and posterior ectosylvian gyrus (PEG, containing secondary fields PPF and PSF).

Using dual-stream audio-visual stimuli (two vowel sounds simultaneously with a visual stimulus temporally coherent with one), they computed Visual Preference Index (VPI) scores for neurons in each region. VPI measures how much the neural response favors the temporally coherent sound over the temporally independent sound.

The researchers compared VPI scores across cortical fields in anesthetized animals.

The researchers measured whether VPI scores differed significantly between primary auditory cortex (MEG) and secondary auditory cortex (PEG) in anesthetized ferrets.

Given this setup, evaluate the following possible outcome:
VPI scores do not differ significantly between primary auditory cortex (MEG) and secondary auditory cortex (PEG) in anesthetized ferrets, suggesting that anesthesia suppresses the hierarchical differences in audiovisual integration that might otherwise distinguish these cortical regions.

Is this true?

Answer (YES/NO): YES